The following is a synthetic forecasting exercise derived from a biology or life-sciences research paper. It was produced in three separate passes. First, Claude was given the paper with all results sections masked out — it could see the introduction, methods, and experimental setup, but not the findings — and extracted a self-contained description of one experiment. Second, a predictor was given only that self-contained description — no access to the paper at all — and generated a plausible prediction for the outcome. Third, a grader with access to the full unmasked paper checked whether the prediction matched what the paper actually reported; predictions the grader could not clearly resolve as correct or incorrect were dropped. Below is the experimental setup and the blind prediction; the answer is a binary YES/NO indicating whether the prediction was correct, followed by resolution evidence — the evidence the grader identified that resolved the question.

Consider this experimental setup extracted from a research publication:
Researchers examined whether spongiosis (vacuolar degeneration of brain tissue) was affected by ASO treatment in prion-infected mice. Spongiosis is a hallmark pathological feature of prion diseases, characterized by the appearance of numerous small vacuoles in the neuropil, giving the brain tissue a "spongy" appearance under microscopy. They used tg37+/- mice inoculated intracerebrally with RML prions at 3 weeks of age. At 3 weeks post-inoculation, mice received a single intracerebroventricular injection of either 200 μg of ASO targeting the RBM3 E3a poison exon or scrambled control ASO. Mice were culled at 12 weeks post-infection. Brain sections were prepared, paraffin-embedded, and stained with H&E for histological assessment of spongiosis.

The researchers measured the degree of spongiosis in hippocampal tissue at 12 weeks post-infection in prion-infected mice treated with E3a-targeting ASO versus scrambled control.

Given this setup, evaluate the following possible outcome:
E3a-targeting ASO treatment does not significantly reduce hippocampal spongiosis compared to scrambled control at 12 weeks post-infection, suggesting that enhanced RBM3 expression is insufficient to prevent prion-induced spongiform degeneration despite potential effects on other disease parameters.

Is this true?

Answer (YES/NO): NO